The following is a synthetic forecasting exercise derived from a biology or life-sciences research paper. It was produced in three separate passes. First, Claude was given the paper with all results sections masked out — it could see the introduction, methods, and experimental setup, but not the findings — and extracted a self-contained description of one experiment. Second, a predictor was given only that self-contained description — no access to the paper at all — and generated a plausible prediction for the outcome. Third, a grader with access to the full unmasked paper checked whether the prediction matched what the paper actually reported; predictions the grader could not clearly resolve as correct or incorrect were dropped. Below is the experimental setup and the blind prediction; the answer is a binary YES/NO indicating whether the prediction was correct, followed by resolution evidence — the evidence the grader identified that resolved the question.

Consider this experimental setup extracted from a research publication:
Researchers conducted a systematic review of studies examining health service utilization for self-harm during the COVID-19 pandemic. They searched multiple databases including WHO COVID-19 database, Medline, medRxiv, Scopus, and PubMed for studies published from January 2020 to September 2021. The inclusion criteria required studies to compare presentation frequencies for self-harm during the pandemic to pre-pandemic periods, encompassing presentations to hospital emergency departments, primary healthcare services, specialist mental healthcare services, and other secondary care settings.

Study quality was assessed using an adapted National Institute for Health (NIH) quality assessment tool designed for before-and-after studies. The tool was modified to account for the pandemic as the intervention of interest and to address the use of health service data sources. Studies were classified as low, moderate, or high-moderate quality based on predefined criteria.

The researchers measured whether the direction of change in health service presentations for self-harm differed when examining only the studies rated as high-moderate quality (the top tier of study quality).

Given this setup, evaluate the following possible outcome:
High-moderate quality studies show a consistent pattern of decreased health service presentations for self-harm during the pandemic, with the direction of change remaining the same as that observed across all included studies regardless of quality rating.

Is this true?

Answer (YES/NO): NO